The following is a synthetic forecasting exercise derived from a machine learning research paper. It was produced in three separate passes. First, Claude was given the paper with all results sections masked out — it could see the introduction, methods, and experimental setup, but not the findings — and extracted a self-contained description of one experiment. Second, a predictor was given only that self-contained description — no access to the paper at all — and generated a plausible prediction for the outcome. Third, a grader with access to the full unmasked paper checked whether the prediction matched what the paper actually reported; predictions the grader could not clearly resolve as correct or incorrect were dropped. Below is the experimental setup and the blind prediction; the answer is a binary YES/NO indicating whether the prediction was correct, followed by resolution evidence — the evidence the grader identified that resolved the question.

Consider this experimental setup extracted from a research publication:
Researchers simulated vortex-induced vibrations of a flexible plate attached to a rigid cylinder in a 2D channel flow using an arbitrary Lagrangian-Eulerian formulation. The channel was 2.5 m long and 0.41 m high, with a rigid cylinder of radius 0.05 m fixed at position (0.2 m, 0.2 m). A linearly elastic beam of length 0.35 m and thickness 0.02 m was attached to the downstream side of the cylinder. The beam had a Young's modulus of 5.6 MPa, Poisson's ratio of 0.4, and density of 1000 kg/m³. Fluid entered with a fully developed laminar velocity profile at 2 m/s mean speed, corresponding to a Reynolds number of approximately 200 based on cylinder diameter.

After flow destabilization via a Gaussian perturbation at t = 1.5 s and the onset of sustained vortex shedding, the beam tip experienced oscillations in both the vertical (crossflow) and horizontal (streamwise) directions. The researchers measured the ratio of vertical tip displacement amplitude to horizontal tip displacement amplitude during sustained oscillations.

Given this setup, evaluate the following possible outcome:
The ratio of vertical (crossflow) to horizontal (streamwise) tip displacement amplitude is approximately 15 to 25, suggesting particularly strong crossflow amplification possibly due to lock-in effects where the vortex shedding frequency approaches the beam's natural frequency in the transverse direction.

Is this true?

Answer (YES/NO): NO